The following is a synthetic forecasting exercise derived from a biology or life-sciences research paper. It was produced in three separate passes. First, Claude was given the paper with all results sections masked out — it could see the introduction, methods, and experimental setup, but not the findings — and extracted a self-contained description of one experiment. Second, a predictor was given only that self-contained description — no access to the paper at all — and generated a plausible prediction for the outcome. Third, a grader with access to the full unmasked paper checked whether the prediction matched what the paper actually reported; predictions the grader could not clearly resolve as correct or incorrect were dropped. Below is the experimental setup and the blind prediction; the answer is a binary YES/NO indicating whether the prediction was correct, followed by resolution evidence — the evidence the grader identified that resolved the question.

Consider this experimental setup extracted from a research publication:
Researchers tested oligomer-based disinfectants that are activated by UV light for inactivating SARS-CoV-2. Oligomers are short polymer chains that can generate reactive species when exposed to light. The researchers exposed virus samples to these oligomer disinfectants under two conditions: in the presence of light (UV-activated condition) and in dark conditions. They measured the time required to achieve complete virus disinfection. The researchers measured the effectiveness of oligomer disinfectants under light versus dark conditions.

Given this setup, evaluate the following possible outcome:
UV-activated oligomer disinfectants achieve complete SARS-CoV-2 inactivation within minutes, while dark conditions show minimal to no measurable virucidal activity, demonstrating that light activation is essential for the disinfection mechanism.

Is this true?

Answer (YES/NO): YES